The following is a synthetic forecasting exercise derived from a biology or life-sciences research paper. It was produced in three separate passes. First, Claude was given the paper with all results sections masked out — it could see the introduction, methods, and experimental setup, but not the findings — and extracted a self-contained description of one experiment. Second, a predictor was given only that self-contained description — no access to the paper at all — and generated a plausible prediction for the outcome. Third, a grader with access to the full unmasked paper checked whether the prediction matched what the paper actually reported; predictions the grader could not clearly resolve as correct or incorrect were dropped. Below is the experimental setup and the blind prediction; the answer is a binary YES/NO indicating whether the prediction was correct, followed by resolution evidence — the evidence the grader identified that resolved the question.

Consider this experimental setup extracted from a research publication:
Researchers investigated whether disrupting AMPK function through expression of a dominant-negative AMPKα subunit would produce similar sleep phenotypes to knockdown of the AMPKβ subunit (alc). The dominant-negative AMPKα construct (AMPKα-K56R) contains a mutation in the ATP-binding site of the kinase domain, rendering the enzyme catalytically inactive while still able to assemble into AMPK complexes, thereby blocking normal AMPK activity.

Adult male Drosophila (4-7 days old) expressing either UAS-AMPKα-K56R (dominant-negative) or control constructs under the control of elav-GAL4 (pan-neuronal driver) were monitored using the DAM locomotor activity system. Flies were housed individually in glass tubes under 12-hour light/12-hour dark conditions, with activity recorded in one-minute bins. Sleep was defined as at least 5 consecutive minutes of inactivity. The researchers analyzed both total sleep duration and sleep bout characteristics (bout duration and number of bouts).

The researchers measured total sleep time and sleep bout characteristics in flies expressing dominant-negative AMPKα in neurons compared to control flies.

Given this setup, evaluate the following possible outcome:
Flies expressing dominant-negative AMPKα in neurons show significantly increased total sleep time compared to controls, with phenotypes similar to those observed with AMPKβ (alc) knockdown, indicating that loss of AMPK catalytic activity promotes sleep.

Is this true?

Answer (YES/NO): NO